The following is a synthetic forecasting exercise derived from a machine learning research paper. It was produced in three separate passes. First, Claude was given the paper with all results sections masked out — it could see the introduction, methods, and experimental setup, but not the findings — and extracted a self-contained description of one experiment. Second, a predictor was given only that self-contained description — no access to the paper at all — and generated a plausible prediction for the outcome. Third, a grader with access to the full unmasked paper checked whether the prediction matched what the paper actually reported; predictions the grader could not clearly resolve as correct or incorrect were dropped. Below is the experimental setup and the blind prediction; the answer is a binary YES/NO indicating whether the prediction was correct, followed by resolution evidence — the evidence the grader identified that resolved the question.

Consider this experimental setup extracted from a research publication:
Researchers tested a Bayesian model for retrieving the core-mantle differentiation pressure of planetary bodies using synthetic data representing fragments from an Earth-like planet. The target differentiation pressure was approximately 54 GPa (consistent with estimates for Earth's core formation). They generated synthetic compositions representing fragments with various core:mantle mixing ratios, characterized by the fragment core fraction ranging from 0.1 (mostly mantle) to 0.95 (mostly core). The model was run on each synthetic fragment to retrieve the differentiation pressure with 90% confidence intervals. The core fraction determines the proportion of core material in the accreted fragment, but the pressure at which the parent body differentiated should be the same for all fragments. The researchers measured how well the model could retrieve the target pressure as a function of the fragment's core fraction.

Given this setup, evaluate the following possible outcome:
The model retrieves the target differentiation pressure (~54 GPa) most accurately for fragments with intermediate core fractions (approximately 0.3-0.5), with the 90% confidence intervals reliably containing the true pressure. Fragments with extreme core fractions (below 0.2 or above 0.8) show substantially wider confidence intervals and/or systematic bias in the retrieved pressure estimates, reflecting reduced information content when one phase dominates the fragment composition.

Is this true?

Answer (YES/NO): NO